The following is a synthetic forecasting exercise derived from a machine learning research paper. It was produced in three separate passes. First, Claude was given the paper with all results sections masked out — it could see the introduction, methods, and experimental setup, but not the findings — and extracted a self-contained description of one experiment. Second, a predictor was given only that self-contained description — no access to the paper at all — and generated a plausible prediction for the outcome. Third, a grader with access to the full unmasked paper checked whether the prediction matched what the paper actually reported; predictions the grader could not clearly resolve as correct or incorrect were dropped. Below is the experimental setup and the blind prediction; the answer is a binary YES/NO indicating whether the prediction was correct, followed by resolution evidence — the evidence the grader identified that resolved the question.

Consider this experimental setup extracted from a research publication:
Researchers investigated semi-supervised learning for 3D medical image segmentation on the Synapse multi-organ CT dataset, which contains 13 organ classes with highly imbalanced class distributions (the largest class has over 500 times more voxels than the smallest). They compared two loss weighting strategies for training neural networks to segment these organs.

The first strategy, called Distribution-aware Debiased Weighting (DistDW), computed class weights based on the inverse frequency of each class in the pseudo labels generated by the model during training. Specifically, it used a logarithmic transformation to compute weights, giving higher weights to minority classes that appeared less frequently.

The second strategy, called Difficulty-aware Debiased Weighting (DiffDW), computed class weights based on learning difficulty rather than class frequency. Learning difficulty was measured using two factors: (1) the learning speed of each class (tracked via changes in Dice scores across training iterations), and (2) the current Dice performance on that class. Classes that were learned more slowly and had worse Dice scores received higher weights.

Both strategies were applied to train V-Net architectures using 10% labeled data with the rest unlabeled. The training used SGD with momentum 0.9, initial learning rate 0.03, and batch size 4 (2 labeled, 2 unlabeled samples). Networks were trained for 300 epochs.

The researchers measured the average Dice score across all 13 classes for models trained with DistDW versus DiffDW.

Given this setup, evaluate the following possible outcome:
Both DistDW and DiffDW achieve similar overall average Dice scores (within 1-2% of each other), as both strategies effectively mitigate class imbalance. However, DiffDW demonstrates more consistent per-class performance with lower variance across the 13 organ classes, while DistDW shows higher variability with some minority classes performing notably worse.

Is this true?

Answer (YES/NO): NO